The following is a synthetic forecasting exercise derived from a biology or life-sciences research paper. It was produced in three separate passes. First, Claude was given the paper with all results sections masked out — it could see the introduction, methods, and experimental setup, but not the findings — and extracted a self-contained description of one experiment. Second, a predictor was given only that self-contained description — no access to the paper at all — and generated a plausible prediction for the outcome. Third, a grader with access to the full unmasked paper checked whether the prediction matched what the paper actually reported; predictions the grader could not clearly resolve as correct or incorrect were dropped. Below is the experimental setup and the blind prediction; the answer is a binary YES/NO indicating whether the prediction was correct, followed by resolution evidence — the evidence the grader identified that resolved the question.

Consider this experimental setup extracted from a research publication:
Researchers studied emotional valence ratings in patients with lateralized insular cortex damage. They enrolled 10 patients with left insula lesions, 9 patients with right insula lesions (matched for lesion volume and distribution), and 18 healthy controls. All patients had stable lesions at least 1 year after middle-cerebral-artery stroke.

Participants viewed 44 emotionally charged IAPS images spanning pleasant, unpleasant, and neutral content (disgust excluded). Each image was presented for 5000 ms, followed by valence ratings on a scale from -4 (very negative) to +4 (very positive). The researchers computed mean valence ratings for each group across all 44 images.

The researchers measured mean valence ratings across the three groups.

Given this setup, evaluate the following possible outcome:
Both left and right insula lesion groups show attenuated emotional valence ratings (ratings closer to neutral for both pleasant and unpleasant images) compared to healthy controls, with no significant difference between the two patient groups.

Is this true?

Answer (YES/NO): NO